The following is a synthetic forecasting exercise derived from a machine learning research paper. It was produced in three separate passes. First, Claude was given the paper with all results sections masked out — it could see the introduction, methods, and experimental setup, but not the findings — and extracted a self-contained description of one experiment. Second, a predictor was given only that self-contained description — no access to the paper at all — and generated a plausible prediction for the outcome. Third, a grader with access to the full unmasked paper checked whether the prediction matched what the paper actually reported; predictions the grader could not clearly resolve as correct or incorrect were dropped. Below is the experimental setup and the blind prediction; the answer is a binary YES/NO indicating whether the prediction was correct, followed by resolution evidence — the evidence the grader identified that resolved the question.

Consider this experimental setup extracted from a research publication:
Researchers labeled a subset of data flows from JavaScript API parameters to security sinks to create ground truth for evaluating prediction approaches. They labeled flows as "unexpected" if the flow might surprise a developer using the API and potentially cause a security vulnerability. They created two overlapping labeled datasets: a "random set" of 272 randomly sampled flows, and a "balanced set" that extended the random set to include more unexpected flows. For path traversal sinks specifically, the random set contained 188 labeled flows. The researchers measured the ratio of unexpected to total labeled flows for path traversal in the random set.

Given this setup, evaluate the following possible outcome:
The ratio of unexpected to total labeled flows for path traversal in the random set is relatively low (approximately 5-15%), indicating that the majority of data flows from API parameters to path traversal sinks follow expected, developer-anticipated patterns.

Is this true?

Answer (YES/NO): NO